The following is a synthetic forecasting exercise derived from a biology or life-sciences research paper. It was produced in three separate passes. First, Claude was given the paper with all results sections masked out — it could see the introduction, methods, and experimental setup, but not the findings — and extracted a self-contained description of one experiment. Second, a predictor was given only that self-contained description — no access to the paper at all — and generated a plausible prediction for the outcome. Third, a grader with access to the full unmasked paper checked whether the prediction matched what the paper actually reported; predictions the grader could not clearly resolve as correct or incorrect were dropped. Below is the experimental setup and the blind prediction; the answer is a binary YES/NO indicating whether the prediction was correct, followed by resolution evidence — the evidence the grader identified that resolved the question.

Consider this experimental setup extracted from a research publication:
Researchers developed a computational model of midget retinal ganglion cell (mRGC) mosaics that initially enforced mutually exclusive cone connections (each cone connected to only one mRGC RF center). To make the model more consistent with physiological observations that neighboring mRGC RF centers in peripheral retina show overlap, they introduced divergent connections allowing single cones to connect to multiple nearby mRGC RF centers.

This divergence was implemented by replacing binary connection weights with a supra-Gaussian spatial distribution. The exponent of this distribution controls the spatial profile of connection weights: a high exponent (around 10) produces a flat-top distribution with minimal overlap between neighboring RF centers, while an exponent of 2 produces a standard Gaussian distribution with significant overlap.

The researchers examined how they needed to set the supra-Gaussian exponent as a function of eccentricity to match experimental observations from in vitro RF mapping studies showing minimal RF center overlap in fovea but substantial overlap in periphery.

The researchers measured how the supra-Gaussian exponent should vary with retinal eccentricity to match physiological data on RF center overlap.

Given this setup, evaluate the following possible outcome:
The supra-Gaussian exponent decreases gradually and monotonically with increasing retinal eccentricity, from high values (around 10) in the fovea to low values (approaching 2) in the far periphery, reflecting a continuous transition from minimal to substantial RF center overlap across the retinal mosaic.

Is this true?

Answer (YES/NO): NO